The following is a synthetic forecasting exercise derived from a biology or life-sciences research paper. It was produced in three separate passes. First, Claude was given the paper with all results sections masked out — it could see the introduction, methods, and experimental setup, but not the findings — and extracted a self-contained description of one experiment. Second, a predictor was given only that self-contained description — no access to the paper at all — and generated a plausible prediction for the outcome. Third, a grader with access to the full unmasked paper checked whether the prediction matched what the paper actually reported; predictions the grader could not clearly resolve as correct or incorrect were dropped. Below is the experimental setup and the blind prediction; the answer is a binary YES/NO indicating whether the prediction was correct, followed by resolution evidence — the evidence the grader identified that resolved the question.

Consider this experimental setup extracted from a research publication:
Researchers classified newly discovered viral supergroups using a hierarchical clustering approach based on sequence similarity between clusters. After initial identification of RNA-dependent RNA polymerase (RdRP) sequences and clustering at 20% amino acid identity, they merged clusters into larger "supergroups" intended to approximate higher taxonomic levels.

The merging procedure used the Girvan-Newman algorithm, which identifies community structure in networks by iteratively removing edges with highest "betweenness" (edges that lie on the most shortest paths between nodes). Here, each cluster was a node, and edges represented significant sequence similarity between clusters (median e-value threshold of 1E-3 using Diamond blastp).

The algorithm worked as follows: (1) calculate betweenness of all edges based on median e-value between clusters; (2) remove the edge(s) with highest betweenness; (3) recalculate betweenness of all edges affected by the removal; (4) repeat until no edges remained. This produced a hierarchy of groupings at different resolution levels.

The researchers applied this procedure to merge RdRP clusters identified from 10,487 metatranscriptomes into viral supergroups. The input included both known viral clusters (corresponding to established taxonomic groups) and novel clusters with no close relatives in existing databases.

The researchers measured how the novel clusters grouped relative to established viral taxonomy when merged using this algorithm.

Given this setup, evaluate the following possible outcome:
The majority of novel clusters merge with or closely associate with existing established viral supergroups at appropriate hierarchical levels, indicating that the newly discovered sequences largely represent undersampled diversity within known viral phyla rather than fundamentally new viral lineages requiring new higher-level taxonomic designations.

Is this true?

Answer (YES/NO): NO